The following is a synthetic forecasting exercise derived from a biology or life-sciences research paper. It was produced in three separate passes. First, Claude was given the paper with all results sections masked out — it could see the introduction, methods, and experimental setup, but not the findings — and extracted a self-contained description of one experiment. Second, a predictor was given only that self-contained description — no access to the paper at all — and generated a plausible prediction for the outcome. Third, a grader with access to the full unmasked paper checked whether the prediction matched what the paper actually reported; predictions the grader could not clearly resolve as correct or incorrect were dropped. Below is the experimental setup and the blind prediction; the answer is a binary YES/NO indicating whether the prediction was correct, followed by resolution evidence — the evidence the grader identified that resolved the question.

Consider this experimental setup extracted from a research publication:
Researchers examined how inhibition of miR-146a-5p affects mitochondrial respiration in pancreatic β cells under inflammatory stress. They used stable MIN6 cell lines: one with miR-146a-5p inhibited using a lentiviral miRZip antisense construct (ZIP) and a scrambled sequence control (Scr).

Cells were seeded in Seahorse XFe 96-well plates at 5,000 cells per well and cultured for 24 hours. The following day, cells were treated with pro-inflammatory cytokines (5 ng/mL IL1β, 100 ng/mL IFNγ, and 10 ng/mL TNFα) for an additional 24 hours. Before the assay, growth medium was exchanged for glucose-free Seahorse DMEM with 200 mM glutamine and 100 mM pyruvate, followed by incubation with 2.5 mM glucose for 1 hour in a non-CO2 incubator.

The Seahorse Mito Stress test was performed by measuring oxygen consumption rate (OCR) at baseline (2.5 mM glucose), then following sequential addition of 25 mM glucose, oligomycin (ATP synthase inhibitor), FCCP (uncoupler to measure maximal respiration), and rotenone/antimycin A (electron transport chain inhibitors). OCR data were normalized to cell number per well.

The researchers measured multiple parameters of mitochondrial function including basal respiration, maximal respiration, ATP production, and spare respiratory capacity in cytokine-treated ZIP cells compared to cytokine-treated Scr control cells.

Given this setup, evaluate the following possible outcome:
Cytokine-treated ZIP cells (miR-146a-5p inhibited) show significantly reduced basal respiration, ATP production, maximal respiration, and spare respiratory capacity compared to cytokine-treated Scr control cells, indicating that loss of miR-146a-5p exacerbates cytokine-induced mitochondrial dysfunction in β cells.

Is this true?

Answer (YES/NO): NO